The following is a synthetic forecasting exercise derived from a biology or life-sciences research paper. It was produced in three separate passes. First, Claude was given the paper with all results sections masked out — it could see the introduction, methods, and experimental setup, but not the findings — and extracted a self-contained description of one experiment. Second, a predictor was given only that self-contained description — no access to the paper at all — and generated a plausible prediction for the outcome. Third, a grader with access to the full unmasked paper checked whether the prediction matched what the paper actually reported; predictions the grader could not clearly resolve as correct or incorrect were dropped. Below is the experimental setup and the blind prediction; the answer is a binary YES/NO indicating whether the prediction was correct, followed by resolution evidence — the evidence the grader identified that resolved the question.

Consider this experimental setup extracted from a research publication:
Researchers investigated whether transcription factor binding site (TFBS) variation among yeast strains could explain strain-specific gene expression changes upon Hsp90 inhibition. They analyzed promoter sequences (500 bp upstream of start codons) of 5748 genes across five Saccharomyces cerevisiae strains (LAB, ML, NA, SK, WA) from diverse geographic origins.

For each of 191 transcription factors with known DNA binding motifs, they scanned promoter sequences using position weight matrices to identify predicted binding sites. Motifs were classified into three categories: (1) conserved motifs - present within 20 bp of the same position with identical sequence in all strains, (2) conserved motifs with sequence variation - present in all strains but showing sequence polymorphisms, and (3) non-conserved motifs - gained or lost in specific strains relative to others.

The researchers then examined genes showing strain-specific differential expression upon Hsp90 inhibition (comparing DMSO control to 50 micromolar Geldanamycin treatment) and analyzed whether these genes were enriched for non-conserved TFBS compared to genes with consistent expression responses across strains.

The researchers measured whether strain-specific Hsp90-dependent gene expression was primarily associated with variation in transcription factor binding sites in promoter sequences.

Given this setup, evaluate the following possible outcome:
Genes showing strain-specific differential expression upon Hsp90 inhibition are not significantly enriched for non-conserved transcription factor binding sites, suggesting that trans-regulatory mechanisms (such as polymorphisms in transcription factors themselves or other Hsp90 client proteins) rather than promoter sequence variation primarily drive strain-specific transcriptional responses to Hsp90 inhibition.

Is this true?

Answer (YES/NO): YES